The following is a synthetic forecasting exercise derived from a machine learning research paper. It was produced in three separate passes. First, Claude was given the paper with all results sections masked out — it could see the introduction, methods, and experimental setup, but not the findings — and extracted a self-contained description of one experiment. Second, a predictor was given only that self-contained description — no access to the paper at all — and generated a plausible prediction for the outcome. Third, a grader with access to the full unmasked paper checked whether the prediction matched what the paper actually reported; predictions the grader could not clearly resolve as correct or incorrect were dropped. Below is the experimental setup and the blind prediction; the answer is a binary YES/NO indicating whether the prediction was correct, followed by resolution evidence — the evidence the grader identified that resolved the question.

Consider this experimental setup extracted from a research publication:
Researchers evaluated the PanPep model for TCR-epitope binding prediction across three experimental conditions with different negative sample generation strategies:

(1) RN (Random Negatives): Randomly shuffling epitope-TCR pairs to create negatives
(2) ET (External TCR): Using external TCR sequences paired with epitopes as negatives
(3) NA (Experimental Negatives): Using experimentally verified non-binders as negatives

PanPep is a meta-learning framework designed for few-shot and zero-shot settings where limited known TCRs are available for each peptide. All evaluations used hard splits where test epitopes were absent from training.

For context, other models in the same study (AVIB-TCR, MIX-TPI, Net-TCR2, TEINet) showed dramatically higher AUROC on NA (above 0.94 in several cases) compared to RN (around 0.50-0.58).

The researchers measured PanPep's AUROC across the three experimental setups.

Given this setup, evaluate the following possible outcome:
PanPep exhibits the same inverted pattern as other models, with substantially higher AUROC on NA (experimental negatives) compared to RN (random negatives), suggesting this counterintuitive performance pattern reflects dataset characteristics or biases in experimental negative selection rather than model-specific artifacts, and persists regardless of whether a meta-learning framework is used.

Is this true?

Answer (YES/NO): NO